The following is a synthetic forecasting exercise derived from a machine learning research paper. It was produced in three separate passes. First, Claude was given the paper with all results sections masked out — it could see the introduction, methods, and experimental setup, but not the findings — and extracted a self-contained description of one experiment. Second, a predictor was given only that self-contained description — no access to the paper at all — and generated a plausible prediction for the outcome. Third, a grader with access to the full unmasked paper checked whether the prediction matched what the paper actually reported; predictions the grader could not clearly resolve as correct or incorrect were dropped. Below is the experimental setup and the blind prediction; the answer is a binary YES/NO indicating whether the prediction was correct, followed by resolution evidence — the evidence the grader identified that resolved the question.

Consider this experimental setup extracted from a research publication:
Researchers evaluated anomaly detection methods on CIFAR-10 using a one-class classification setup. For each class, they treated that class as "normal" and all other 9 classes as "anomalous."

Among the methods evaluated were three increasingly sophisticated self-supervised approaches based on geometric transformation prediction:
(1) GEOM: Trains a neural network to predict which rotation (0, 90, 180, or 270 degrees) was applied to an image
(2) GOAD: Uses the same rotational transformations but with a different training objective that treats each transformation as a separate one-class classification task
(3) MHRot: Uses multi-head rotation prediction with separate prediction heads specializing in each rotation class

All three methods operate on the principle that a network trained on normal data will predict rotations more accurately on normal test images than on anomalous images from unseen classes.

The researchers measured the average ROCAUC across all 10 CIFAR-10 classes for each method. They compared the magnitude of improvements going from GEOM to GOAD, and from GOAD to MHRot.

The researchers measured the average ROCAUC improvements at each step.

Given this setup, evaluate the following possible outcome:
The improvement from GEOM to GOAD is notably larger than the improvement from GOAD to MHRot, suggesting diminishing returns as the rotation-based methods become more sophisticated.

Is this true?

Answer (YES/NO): NO